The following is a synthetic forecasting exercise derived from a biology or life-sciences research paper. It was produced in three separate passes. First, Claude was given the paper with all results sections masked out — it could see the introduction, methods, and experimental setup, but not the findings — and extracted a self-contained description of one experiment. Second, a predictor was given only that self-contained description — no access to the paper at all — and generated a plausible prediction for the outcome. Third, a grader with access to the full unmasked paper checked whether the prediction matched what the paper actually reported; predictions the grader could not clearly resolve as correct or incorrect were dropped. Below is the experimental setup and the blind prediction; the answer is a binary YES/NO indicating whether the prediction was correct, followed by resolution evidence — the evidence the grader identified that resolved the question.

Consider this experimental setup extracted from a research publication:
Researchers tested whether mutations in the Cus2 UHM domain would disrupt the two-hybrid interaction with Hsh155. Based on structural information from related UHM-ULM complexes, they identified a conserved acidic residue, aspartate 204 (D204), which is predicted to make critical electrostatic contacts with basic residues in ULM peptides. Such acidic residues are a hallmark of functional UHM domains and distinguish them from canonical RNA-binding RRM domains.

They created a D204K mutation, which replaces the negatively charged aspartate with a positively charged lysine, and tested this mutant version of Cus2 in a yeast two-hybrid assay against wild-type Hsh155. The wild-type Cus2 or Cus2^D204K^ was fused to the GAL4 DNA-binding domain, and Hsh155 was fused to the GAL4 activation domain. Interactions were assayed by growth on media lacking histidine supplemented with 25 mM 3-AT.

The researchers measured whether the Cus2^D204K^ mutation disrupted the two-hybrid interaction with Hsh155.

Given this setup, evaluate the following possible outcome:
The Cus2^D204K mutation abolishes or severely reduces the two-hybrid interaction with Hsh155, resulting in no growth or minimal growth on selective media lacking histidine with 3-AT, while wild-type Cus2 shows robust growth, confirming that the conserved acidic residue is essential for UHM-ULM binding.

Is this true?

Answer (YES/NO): YES